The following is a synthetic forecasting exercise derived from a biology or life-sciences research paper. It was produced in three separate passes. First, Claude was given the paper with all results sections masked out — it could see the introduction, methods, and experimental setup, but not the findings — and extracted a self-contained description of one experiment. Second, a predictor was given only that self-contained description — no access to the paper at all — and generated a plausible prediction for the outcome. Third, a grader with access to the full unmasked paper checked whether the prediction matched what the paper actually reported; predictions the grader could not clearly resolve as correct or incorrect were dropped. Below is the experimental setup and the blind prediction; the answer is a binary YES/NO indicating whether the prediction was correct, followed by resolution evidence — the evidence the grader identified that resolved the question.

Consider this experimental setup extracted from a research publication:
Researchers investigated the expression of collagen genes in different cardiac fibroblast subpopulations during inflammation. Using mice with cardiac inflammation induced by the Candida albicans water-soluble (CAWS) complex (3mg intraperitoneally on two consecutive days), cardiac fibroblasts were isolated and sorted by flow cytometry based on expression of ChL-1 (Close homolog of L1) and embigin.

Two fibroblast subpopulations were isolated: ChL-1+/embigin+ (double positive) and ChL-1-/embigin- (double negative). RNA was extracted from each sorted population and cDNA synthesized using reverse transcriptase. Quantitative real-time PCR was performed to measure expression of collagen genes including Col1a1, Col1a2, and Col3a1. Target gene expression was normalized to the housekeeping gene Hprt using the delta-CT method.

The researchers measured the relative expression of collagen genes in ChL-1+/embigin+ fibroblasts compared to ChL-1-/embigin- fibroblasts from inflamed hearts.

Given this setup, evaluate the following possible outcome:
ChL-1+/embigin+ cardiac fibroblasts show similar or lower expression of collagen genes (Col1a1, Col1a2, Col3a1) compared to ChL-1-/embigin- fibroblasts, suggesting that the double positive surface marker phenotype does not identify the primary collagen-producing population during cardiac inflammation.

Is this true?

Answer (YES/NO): NO